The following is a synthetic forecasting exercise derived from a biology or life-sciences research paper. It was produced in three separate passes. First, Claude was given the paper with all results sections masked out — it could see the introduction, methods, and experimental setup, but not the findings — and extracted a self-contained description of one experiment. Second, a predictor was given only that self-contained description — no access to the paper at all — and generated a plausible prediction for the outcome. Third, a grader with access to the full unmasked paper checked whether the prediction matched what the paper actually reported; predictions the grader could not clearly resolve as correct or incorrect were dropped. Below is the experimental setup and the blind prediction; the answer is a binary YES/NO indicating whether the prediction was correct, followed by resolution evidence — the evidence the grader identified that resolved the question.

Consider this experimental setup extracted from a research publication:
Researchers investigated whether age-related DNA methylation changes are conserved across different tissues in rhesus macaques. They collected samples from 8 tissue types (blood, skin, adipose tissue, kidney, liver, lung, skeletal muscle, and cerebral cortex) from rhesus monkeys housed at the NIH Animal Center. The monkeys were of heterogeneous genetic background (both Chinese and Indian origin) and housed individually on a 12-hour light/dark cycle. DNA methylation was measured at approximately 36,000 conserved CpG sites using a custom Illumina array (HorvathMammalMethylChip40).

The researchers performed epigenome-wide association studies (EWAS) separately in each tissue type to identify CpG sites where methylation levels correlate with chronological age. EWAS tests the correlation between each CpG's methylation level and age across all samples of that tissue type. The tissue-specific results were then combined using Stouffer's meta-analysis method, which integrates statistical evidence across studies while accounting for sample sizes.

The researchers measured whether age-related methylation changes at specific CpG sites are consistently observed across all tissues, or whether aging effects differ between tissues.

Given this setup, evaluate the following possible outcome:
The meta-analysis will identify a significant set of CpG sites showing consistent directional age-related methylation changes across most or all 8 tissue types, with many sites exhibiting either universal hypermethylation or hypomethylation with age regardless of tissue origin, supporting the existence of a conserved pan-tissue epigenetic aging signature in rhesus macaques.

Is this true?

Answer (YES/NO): NO